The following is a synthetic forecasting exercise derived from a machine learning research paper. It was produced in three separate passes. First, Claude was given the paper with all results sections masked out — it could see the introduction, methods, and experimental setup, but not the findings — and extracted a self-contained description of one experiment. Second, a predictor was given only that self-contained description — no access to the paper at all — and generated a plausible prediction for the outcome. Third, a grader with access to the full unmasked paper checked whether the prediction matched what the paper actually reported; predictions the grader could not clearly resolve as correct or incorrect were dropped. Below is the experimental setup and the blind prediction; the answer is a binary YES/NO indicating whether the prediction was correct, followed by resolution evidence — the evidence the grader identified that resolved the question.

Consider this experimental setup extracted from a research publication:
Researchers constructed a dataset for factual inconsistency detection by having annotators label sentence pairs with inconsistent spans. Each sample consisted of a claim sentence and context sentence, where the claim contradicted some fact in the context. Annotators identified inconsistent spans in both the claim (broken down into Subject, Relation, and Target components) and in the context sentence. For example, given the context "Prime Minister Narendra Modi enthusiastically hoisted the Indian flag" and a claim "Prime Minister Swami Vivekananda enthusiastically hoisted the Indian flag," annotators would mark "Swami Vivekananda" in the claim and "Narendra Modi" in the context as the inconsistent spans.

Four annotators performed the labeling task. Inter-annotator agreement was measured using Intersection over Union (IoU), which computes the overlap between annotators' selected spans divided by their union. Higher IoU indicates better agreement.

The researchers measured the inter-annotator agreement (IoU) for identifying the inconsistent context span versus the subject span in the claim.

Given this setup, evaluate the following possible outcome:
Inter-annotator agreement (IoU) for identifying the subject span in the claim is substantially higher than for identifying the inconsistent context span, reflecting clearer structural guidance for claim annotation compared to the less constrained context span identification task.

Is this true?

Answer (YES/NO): YES